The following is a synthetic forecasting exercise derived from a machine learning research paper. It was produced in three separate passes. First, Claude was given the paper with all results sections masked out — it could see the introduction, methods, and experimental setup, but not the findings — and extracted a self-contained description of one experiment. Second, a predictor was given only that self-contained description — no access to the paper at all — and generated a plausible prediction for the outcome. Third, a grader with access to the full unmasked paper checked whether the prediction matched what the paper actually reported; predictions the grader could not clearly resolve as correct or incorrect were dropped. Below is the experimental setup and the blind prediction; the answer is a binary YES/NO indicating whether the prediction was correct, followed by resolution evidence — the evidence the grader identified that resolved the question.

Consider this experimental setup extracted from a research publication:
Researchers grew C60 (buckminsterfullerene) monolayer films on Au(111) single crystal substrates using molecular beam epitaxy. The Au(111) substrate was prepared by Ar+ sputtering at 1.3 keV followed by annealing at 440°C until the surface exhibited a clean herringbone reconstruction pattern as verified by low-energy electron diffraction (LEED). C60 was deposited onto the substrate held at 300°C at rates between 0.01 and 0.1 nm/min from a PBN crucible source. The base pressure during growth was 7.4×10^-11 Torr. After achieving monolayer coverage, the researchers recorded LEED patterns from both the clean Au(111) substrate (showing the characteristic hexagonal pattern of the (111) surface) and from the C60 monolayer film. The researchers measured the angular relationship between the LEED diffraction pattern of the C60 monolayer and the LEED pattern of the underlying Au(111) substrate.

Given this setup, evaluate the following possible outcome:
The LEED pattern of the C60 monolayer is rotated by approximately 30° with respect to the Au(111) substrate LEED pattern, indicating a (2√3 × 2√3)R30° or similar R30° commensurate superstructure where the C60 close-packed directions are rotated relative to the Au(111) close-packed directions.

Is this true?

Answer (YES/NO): YES